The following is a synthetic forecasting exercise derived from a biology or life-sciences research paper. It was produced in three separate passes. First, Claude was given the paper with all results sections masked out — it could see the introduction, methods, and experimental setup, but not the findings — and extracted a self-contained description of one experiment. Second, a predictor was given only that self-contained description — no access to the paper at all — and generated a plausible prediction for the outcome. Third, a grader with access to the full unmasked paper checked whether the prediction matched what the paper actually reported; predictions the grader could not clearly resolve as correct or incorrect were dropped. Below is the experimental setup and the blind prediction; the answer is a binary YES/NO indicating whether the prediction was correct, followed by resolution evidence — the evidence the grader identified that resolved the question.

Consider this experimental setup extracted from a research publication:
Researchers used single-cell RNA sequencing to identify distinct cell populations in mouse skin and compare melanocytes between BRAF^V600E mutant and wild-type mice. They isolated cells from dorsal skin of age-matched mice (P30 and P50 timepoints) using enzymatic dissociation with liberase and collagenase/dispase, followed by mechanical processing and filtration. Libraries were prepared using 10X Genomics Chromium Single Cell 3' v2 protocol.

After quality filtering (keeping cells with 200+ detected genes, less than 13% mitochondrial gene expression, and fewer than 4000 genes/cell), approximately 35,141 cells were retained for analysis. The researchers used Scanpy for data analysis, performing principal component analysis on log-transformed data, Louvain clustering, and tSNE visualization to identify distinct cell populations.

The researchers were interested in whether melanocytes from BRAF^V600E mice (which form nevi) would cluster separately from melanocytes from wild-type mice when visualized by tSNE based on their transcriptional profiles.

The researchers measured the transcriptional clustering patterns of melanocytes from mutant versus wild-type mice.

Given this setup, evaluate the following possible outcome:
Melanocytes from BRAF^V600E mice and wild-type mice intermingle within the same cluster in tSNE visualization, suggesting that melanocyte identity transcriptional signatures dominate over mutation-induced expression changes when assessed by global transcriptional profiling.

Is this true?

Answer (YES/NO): NO